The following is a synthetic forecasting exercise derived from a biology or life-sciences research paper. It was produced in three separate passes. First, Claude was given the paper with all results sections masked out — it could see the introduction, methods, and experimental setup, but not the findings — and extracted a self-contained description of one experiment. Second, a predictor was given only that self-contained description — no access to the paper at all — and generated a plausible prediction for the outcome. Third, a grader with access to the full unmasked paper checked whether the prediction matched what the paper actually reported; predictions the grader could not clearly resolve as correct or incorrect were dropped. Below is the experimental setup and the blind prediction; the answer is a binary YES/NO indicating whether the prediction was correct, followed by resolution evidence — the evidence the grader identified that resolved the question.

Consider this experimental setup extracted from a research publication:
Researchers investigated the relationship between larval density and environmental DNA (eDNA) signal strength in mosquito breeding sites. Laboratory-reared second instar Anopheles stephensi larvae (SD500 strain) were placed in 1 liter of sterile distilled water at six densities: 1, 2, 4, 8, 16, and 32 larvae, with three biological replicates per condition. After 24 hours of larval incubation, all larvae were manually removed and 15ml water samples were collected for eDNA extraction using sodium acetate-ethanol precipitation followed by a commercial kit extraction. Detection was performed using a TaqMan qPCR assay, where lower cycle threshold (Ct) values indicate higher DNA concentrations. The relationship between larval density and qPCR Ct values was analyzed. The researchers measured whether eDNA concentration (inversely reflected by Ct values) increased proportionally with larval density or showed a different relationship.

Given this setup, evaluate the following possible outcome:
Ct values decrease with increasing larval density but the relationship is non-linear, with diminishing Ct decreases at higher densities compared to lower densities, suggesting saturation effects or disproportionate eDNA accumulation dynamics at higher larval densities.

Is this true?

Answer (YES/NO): NO